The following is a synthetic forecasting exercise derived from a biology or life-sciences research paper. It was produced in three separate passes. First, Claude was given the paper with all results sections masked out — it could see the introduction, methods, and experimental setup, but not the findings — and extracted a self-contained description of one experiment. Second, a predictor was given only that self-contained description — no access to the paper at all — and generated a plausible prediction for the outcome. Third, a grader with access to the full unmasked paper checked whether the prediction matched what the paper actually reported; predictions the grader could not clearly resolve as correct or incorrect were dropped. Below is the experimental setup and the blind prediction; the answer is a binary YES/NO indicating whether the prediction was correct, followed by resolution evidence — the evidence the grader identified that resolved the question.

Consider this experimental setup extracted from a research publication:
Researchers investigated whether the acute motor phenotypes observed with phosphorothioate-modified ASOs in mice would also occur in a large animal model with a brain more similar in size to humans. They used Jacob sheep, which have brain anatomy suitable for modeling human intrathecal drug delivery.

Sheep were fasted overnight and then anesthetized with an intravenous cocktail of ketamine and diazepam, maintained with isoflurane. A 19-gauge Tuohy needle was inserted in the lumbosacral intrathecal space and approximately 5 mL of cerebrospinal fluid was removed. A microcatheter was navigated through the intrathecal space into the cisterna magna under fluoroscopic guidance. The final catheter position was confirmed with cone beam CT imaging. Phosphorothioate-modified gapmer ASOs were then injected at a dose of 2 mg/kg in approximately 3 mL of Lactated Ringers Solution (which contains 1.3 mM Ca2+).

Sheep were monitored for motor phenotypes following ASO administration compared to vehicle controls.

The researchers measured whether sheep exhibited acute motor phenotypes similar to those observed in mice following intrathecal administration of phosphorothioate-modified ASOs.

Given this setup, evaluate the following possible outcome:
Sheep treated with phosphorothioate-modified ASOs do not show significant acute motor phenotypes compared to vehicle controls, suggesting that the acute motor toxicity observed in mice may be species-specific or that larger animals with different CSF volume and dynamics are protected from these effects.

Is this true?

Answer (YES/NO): NO